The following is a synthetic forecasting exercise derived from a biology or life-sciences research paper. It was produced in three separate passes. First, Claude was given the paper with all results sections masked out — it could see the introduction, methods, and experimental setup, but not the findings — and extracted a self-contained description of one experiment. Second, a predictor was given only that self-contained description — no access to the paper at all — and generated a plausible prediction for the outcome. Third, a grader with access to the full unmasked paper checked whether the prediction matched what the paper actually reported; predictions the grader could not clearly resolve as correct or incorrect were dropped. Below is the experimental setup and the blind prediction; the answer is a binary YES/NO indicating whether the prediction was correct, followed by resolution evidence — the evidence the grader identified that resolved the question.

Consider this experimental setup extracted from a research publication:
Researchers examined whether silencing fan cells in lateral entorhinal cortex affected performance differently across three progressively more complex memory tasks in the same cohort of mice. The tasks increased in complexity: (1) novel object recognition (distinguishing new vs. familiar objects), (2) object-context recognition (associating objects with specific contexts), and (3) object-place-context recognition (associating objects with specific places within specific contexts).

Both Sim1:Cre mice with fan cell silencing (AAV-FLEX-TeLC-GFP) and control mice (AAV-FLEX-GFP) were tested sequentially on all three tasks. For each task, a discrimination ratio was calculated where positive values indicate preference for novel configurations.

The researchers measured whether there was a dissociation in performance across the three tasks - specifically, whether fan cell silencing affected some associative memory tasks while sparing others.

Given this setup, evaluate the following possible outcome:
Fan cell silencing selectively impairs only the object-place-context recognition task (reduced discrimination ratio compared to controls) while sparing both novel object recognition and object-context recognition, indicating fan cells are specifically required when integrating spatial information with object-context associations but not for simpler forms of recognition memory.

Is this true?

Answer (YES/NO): NO